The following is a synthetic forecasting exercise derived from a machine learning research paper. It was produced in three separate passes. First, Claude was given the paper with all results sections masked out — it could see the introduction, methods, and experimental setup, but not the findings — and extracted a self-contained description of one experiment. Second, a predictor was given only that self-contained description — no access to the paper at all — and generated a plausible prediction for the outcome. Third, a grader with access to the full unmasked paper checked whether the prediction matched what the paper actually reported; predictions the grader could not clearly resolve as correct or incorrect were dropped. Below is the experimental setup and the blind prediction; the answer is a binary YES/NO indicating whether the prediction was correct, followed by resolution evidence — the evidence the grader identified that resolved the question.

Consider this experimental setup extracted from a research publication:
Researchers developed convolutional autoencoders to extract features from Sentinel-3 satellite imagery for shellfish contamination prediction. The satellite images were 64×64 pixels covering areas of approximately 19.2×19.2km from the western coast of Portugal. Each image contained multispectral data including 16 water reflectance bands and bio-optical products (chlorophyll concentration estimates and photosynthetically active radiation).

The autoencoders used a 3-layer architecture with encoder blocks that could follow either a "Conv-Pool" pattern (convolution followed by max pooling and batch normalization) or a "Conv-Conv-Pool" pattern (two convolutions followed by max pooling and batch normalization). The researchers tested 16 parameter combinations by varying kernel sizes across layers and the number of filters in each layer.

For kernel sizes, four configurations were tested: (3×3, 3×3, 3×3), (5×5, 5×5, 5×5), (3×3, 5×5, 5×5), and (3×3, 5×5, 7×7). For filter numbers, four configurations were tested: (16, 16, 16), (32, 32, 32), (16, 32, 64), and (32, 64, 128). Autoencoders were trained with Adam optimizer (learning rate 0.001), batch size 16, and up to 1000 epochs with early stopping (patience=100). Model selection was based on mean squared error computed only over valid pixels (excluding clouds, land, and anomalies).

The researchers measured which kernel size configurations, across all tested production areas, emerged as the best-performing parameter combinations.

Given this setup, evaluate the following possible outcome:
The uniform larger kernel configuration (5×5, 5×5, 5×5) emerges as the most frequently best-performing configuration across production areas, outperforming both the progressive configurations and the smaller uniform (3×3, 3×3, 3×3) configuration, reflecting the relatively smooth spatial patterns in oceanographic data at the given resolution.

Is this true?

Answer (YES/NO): NO